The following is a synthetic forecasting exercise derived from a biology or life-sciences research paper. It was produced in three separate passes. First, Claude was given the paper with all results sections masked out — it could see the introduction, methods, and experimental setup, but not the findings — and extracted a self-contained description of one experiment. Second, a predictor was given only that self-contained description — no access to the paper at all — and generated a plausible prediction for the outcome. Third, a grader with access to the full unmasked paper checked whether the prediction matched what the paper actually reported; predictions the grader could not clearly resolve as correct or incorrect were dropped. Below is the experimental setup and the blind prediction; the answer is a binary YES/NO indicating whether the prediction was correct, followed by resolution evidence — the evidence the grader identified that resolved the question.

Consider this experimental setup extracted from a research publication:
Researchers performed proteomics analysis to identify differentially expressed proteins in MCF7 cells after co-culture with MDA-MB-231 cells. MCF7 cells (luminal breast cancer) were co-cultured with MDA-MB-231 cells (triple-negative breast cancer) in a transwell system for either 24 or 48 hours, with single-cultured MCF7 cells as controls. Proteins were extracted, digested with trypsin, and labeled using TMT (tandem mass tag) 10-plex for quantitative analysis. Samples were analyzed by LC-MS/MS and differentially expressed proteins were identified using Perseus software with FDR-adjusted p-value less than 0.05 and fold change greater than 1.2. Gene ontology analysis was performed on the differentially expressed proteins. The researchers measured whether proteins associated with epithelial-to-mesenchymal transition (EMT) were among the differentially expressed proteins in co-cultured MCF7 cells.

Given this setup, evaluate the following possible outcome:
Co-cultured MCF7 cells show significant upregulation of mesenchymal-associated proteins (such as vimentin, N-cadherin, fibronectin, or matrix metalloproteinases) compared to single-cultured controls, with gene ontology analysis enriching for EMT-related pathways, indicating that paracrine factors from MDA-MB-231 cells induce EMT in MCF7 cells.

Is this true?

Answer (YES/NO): NO